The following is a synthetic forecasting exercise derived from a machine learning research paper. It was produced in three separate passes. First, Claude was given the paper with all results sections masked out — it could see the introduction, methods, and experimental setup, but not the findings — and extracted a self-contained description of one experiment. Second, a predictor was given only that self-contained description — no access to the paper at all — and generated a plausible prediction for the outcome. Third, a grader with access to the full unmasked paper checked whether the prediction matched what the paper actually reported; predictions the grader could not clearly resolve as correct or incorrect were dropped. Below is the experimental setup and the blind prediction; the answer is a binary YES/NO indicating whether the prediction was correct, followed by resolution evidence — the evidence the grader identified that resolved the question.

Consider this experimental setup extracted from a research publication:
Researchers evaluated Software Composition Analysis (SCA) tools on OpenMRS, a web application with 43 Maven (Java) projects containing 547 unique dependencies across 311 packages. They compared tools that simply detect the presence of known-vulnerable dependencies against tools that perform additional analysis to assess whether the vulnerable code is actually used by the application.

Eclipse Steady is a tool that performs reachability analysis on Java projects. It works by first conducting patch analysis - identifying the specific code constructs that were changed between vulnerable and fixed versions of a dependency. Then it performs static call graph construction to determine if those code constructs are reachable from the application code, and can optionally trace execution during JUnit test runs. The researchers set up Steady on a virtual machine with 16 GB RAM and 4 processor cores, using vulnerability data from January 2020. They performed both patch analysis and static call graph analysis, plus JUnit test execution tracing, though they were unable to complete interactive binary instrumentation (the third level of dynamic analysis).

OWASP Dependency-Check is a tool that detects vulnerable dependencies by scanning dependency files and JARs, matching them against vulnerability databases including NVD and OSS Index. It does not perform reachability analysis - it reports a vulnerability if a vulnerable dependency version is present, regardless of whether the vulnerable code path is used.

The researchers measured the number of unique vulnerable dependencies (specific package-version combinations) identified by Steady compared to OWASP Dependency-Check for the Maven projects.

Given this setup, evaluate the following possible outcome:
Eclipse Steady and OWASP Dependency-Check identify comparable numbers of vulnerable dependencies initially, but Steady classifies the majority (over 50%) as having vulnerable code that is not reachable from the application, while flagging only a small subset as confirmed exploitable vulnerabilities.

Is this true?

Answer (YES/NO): NO